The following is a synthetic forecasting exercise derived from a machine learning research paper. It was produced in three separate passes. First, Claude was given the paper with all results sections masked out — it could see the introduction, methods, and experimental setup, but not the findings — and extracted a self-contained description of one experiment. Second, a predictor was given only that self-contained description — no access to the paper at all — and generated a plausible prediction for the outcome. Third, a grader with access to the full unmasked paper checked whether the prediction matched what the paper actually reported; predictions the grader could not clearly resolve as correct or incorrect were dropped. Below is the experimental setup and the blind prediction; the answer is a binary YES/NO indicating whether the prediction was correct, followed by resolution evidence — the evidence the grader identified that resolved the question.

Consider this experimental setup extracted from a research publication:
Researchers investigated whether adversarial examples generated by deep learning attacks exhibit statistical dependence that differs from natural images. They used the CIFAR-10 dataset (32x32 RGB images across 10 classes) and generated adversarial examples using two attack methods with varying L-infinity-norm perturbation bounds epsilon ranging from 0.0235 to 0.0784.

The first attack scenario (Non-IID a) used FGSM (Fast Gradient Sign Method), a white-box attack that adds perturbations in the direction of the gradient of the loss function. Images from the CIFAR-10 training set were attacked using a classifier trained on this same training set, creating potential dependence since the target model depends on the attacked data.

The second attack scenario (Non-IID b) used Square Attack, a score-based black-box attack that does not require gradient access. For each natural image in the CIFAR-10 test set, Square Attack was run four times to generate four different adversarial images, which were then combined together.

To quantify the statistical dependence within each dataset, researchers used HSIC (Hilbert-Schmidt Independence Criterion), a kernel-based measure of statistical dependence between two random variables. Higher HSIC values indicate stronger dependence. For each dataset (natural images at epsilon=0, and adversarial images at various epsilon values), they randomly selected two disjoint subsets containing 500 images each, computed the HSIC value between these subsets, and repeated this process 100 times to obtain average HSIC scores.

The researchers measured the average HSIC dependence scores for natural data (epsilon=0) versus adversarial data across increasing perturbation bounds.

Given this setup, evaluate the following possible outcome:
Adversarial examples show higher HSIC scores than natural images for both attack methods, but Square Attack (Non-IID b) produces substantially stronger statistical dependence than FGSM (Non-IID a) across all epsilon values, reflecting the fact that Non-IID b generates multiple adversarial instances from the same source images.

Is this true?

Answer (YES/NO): NO